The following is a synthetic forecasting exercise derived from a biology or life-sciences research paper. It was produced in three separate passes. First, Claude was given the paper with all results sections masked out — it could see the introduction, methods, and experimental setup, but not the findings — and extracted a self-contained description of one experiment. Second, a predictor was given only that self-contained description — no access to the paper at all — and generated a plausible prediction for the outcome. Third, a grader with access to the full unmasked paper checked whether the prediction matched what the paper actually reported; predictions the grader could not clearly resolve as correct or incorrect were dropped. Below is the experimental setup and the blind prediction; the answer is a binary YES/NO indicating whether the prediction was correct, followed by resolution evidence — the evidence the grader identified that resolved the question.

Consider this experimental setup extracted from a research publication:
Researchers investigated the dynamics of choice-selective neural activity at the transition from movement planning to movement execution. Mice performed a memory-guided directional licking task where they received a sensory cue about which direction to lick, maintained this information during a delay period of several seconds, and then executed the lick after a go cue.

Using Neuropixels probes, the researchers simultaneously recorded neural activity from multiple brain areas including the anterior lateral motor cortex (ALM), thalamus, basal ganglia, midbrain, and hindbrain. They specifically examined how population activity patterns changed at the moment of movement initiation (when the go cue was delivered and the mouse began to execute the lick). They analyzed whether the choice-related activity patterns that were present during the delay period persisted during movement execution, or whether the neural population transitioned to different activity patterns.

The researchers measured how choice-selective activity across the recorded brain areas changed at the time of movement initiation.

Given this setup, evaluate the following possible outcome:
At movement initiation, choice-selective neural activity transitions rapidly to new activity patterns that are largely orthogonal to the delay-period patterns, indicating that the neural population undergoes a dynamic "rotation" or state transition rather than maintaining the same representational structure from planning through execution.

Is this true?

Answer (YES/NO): NO